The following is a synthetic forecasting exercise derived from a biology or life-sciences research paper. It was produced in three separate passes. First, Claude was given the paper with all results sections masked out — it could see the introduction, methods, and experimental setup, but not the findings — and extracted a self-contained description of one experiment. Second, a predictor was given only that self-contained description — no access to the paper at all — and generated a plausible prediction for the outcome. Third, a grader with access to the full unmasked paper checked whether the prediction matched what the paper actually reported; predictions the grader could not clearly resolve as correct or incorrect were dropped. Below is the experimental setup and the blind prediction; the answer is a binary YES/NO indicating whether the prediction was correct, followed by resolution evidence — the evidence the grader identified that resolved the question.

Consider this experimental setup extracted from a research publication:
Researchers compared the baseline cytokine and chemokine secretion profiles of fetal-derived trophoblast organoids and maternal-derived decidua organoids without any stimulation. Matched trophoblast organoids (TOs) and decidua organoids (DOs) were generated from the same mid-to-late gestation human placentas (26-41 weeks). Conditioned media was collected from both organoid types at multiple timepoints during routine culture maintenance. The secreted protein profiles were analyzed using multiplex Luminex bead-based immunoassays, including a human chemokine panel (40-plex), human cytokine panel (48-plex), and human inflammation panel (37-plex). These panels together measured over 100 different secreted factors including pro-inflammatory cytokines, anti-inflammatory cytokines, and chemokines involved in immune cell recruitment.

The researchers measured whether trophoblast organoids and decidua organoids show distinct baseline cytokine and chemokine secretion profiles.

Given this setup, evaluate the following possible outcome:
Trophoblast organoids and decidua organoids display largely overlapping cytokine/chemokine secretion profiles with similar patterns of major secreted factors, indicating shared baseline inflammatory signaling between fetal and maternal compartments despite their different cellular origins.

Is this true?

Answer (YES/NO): NO